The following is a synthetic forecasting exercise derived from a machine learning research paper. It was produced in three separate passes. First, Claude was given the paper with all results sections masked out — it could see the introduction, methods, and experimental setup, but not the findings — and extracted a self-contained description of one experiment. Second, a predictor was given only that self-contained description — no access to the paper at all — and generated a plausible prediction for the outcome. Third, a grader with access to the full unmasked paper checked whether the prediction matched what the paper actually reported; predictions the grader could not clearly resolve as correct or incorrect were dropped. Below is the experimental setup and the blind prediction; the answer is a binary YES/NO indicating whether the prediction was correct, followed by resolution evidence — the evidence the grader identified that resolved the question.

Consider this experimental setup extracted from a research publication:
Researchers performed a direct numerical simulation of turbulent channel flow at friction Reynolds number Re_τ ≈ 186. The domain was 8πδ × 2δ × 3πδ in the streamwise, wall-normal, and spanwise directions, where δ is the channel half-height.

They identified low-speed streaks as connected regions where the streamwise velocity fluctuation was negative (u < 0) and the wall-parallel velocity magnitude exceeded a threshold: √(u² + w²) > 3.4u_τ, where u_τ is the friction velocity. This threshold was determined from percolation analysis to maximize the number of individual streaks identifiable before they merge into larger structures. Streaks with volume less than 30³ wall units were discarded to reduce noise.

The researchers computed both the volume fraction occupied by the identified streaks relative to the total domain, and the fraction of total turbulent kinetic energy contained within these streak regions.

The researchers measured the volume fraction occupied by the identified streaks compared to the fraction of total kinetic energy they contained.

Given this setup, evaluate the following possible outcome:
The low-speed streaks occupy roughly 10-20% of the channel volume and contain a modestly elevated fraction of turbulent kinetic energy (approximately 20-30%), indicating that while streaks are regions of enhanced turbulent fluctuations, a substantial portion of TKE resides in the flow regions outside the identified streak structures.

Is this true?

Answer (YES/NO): NO